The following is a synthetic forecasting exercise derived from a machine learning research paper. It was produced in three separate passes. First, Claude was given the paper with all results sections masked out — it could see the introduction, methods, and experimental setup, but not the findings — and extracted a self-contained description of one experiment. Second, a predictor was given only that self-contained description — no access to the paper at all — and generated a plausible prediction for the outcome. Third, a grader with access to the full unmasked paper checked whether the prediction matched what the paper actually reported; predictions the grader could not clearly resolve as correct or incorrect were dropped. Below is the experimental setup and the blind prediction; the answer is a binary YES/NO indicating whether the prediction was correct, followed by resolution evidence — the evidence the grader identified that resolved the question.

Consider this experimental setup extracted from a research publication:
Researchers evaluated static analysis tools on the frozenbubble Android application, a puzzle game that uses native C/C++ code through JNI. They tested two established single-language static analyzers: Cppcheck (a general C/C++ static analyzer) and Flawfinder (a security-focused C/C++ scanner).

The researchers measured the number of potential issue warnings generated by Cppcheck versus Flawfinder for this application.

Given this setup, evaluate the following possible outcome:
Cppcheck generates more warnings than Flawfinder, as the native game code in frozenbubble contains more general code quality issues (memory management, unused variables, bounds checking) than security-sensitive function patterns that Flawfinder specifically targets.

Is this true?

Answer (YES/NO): YES